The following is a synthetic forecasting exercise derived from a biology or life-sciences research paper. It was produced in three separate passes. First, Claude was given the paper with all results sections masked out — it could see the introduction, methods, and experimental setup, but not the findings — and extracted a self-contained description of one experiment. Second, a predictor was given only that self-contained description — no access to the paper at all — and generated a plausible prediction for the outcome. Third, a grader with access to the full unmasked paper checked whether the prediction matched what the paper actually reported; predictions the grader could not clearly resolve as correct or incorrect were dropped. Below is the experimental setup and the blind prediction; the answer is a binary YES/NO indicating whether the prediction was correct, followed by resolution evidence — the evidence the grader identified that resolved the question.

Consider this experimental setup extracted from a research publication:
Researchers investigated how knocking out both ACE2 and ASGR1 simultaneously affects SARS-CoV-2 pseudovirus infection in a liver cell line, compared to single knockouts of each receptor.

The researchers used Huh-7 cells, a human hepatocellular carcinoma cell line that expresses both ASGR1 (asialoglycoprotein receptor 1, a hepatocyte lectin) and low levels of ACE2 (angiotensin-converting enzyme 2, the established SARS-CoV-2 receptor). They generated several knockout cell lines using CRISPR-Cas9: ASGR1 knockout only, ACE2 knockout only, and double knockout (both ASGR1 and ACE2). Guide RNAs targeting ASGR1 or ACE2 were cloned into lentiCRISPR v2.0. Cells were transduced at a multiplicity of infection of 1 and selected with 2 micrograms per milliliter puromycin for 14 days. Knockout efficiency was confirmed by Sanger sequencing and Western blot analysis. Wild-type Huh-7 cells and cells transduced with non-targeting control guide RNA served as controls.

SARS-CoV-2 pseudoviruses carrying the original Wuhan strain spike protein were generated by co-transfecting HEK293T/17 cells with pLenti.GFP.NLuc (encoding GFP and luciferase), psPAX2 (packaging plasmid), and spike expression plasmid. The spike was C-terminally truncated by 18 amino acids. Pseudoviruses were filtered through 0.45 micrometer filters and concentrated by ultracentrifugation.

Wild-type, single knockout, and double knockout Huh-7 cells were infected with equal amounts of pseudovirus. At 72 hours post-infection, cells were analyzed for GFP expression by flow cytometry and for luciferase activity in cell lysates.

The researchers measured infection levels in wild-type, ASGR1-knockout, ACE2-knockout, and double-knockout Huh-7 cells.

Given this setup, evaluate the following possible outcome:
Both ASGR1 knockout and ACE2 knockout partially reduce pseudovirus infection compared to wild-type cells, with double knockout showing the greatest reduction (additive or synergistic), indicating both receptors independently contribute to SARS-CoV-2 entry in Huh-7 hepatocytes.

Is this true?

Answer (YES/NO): NO